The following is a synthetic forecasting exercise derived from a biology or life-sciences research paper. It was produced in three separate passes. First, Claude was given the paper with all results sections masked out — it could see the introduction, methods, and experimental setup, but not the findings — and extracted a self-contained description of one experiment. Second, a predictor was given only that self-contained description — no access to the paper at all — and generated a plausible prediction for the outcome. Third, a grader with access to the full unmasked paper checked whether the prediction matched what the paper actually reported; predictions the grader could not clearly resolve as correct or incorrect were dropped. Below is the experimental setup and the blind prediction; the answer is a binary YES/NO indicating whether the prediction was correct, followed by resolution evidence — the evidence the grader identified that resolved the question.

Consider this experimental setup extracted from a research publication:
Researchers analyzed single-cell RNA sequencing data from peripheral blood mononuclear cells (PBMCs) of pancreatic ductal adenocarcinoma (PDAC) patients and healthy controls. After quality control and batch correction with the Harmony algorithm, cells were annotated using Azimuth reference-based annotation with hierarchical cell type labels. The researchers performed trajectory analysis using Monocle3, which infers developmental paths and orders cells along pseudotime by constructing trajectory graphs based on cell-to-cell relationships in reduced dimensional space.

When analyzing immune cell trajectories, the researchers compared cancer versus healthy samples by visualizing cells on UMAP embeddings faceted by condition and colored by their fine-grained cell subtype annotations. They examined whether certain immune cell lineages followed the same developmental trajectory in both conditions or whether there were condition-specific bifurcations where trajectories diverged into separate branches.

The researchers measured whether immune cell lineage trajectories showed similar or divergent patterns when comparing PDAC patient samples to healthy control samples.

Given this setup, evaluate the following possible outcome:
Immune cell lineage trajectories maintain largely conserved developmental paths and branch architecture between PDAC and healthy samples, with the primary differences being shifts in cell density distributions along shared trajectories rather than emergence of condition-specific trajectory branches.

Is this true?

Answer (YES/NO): YES